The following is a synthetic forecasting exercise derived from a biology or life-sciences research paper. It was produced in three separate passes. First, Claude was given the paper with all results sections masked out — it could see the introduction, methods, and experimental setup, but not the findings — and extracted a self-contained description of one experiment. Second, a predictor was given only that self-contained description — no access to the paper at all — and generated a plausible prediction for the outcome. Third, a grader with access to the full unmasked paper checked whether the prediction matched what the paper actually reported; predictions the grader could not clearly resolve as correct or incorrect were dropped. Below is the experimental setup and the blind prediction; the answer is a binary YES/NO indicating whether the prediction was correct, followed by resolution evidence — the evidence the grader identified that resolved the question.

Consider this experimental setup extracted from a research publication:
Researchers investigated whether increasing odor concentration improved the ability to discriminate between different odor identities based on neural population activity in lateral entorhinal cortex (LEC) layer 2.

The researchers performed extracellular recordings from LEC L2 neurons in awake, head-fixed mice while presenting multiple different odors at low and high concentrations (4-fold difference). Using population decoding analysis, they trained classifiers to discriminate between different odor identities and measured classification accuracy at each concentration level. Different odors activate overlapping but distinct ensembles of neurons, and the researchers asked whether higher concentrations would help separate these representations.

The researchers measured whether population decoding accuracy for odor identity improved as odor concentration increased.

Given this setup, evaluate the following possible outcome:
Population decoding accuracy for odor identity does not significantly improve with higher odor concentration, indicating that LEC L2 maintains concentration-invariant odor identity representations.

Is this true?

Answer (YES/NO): YES